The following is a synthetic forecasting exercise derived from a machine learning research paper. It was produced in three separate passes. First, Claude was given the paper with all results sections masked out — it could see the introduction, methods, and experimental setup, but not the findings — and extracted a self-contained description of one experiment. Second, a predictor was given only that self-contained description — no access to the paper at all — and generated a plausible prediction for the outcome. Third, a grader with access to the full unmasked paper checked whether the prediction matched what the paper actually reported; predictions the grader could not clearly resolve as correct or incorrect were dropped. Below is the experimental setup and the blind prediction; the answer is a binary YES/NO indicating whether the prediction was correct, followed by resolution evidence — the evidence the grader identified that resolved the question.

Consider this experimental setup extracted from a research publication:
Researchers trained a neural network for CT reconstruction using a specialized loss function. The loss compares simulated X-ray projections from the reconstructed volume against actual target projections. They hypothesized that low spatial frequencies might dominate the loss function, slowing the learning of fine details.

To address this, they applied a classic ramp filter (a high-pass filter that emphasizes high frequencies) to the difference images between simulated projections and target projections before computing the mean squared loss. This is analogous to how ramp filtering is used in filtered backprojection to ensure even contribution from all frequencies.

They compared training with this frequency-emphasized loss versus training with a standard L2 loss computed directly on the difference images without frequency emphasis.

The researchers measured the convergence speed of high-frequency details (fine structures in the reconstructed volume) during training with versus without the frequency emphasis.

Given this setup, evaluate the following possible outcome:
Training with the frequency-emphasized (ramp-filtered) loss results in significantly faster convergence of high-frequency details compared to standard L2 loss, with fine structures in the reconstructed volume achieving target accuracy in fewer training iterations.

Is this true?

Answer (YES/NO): YES